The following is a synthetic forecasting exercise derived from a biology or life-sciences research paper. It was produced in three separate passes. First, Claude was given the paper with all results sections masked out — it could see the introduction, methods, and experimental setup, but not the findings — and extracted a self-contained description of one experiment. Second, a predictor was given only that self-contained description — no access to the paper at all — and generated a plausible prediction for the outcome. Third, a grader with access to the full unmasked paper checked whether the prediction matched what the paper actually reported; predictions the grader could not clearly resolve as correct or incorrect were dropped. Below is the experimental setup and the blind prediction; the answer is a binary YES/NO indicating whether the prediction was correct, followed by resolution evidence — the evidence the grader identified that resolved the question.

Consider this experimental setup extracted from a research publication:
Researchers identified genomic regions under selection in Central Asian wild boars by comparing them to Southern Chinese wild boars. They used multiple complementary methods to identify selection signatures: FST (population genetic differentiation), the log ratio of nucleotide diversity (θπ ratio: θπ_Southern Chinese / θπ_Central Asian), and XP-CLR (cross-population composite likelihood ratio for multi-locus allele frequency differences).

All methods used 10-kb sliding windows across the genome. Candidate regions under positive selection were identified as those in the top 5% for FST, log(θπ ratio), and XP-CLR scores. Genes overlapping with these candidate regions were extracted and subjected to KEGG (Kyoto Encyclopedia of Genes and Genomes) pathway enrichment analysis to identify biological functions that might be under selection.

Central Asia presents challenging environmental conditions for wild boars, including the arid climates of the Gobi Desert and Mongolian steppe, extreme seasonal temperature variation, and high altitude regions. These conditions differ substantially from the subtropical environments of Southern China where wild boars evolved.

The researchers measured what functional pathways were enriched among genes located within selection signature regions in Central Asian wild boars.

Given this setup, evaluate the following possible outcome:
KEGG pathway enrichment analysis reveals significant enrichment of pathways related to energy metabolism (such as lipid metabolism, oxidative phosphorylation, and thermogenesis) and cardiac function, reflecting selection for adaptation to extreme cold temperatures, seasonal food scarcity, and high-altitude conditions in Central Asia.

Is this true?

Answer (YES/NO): NO